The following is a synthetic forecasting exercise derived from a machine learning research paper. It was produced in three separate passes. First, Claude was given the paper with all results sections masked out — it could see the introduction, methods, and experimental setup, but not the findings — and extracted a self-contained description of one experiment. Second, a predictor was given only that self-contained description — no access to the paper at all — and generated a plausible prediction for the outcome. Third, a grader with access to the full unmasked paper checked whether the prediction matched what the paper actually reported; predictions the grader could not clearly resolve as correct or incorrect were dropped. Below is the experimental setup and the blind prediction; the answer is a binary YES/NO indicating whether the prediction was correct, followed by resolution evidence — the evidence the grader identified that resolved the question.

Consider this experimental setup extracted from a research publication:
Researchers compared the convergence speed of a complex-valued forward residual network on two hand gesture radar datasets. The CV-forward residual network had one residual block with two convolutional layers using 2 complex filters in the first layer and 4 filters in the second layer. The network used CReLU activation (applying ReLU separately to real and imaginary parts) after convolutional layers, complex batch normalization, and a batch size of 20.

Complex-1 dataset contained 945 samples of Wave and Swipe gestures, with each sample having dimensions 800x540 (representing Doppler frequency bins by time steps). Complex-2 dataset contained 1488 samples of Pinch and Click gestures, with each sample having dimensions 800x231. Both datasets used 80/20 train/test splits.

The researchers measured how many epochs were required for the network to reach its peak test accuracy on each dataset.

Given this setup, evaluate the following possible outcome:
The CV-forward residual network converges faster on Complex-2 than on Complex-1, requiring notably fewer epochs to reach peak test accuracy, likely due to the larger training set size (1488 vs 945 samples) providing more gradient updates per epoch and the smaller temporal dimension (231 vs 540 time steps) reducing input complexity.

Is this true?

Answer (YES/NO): NO